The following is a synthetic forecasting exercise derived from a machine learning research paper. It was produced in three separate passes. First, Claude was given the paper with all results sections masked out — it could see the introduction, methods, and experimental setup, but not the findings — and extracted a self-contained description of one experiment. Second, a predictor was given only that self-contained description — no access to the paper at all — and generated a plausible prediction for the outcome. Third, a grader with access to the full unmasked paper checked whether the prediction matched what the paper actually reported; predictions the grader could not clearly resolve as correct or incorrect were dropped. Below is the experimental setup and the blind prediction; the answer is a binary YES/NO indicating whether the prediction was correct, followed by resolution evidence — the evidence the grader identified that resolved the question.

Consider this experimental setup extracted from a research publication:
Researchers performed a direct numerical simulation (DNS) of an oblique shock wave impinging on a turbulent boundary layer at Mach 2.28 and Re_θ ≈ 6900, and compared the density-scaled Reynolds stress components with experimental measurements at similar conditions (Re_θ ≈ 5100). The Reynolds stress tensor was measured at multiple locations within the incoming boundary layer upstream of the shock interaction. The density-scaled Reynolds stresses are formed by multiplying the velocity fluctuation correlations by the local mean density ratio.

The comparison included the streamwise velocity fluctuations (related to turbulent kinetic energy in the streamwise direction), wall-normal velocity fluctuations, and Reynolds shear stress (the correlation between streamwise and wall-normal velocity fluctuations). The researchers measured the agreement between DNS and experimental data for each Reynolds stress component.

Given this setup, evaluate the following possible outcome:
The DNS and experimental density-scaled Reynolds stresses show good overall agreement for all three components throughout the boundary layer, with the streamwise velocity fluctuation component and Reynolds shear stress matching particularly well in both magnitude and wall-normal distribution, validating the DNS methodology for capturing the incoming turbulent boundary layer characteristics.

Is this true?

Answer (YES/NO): NO